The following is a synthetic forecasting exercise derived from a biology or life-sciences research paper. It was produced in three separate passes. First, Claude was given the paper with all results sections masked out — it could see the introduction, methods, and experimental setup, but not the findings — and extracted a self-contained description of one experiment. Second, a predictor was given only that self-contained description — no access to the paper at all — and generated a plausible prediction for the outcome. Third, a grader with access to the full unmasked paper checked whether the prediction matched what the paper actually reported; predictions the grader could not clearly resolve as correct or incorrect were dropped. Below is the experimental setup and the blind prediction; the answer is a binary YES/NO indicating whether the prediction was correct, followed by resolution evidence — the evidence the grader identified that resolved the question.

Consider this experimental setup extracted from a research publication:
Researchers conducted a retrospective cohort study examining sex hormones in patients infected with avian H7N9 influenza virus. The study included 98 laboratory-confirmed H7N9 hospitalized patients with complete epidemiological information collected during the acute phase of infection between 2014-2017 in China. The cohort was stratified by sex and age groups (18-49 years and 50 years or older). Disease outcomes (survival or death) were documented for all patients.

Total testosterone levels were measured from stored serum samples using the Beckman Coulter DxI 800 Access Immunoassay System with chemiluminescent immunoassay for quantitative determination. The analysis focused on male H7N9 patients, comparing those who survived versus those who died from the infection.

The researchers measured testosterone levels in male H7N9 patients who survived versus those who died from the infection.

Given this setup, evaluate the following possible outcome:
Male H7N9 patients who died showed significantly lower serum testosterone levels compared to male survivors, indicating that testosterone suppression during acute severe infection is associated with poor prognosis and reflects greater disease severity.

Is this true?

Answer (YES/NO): YES